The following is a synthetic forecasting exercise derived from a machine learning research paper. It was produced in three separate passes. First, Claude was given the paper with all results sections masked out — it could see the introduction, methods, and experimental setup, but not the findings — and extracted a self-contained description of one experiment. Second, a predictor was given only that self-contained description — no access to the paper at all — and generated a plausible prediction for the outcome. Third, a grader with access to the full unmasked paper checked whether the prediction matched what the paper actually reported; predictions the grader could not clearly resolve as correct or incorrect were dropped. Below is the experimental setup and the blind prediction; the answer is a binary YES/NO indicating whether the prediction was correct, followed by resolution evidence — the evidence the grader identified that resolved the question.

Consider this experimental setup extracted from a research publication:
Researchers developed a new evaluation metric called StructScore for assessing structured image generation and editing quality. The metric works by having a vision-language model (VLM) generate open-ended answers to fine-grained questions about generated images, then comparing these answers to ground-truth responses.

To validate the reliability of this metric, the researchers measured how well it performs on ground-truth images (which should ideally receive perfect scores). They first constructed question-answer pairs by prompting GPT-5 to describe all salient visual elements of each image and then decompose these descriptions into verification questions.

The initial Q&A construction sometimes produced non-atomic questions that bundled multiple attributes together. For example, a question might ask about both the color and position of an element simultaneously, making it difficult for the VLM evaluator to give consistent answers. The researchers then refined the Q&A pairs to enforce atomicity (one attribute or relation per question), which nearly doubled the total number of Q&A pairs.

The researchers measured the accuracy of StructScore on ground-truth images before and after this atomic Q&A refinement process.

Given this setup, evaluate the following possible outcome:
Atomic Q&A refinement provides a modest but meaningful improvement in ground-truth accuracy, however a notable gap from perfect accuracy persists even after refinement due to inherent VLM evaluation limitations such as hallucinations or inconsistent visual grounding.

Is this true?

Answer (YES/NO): NO